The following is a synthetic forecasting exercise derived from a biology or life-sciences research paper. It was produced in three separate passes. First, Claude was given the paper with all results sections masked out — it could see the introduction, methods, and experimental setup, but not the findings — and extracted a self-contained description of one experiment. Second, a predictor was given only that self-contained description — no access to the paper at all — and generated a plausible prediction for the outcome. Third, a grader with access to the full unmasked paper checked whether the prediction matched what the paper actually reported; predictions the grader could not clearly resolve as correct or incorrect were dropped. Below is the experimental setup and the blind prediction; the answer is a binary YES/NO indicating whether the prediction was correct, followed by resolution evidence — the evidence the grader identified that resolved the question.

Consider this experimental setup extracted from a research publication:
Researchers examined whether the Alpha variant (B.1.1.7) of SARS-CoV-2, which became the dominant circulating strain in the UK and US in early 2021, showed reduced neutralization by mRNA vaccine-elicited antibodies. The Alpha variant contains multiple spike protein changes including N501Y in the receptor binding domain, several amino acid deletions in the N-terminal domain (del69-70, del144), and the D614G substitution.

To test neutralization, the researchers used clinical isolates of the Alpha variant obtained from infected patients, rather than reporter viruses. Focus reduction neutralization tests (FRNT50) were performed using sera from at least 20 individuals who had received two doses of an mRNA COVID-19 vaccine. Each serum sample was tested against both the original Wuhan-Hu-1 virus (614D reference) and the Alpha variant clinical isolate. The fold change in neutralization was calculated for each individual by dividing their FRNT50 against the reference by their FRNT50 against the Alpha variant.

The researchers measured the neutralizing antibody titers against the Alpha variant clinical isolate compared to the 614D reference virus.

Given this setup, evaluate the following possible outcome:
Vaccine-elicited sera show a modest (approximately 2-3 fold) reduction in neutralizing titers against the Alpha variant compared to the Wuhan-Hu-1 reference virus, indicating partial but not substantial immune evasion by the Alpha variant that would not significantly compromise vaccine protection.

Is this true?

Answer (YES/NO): NO